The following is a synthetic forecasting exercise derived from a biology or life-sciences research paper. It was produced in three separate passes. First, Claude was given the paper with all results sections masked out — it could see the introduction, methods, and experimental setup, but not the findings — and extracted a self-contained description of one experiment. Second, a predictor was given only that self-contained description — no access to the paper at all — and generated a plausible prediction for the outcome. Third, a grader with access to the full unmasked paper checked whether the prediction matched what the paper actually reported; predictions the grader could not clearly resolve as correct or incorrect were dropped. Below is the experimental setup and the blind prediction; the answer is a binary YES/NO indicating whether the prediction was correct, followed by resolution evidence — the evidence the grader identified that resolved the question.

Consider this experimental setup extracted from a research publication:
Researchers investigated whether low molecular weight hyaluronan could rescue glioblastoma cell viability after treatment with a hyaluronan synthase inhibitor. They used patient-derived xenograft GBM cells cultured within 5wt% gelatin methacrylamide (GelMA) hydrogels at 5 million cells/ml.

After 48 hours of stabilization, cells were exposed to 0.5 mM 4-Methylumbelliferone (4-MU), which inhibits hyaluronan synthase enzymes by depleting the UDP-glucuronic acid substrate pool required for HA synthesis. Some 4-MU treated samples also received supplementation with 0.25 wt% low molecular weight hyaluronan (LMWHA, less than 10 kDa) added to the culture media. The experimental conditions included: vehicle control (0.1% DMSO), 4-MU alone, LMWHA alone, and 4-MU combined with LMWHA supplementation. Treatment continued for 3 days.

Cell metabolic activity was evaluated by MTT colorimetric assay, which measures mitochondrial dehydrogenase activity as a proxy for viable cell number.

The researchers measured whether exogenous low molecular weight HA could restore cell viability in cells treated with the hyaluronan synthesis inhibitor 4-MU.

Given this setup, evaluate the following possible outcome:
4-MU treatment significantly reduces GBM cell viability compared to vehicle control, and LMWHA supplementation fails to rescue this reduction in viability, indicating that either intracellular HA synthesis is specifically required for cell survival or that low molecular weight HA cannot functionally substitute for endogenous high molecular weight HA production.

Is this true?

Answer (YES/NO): NO